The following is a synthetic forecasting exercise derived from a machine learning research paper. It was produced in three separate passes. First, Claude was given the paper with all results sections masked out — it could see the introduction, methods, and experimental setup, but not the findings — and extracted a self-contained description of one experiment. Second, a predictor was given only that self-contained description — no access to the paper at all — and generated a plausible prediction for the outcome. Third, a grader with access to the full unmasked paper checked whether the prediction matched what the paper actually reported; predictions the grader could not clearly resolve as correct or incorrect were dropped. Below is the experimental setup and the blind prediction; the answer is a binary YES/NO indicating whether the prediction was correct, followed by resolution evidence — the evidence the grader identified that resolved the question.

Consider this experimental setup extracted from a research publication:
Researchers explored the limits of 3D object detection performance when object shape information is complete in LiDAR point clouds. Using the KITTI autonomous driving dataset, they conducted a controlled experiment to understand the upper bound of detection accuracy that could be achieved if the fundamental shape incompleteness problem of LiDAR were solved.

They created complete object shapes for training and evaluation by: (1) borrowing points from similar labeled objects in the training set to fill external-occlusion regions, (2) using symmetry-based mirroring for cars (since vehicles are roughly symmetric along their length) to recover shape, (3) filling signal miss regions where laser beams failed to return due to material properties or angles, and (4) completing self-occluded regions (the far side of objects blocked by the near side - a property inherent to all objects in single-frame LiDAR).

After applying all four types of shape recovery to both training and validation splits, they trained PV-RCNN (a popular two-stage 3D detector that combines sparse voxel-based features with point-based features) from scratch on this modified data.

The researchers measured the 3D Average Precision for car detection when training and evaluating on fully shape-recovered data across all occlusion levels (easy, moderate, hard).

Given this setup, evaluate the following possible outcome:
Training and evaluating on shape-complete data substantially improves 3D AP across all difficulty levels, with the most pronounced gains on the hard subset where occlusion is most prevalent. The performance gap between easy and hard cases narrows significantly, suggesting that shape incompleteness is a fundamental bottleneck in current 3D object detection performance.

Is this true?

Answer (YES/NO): YES